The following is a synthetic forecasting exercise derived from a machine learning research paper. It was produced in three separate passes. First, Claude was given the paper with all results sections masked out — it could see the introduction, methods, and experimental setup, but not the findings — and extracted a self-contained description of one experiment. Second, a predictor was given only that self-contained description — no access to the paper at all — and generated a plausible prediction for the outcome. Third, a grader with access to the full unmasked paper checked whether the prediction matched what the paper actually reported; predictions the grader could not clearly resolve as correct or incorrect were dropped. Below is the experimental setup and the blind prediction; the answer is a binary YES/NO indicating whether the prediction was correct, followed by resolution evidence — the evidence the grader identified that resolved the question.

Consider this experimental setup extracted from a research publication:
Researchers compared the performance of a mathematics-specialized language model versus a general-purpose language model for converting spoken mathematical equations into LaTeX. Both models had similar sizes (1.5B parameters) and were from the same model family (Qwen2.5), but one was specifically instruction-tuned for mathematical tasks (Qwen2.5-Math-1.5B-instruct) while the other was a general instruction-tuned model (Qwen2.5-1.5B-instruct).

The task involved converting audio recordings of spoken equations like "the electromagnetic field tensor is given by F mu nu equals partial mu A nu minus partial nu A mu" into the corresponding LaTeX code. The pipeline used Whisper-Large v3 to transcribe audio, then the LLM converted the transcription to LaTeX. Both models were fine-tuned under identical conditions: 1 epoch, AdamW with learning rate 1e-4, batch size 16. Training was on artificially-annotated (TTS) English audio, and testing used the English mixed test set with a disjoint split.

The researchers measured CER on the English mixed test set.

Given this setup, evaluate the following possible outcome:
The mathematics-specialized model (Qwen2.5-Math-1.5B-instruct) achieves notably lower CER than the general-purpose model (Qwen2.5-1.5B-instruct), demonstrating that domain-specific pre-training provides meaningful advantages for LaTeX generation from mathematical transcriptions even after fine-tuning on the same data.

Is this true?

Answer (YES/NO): NO